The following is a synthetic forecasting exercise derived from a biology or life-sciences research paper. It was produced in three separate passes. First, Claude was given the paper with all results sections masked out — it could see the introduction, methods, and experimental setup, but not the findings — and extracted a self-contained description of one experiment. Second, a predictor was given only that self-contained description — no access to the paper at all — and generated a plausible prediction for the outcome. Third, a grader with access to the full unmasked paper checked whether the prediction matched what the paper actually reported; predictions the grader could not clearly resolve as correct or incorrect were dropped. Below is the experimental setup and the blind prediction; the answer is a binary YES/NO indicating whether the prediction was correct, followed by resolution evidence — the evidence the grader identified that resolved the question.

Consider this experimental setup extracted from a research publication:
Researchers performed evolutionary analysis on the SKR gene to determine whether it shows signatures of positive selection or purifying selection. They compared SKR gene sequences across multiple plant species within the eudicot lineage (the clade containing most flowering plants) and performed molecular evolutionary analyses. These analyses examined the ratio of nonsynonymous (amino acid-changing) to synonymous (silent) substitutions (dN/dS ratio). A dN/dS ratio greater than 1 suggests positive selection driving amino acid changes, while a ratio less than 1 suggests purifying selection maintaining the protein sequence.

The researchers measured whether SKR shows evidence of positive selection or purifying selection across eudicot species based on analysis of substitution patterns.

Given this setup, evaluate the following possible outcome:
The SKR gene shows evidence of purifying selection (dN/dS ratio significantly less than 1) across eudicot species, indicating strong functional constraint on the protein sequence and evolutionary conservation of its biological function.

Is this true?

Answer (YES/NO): NO